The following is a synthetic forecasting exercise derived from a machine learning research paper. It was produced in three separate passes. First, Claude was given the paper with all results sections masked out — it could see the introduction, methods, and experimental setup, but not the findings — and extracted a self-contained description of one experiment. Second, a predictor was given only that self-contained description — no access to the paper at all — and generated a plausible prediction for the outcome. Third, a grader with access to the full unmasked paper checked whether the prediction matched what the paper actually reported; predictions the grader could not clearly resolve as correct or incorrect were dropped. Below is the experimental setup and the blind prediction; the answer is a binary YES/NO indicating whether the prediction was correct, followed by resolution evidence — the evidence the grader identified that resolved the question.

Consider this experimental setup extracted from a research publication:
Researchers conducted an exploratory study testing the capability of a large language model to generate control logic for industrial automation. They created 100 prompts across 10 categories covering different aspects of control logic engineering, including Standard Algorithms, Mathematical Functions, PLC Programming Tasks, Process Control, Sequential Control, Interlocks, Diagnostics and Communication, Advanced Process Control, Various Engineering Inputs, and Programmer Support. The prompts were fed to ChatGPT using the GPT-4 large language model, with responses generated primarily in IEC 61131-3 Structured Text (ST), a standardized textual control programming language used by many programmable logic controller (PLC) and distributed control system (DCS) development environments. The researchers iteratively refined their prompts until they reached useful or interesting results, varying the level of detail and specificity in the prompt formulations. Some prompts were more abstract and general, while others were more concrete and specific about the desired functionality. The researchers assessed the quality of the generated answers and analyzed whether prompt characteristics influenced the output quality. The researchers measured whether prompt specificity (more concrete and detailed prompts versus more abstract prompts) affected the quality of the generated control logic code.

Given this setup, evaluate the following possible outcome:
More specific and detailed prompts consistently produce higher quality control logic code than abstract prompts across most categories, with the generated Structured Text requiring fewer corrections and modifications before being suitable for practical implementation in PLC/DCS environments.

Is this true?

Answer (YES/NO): YES